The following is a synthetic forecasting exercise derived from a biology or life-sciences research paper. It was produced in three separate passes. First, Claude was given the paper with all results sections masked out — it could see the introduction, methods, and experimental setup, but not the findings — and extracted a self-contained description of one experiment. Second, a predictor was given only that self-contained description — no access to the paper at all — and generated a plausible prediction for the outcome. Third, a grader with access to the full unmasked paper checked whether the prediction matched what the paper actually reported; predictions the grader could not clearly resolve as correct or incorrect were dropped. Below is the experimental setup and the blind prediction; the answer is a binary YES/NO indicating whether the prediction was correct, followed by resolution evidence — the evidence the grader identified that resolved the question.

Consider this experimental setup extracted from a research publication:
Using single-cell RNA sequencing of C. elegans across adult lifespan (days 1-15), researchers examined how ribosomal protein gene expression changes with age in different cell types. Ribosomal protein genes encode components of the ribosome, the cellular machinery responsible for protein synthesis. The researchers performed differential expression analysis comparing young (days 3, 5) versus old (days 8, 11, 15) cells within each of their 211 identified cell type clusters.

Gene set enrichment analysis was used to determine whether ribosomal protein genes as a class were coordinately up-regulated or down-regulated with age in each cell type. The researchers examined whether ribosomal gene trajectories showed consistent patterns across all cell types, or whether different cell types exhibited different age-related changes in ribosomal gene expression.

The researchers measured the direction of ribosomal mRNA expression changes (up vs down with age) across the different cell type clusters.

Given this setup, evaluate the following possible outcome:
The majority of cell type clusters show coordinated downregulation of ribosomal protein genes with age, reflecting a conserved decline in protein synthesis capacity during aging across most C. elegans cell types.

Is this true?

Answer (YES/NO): NO